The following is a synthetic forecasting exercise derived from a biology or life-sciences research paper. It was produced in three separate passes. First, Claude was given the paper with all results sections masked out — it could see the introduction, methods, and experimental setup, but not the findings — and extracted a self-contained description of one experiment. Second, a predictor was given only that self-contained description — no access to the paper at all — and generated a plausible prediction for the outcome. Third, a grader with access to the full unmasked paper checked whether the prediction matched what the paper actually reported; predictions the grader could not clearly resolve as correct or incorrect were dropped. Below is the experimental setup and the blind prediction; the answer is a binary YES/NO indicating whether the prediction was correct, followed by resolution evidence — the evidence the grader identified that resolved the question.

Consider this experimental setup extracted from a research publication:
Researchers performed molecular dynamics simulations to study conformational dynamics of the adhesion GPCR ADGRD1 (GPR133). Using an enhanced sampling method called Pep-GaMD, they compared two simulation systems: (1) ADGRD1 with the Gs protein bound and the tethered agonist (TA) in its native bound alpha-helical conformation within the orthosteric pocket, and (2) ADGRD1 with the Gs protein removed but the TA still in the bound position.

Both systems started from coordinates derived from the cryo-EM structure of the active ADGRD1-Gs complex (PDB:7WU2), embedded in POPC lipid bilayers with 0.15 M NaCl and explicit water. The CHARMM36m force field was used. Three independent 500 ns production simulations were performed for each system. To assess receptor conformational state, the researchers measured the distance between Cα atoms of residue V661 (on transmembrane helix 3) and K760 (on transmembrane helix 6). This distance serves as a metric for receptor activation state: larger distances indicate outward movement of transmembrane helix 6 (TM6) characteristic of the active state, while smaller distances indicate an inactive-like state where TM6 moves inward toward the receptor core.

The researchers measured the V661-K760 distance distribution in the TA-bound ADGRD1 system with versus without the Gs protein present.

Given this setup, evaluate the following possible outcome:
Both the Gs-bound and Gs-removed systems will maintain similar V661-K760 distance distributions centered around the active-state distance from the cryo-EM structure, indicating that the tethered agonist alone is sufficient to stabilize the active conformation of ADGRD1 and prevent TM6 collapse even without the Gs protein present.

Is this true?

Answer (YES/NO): YES